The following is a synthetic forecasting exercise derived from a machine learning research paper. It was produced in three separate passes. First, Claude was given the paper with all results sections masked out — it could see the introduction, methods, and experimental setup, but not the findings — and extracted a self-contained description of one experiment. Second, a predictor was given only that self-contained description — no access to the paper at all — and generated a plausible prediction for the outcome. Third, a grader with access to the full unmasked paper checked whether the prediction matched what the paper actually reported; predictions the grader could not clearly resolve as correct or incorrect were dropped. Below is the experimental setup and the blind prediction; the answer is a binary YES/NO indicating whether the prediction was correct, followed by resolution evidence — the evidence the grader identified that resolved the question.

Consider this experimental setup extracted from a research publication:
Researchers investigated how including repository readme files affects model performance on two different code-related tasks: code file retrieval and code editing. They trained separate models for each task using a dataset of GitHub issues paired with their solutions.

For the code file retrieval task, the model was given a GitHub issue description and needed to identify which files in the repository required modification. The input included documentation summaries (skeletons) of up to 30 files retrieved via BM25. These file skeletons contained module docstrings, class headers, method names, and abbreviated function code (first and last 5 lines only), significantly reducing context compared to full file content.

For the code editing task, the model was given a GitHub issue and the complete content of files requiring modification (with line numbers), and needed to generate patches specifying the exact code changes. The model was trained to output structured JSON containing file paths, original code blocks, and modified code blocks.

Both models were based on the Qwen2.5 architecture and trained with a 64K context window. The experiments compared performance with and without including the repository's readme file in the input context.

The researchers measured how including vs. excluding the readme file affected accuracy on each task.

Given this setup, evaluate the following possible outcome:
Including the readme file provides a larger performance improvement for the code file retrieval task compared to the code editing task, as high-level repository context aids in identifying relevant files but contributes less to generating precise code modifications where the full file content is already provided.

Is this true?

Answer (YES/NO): NO